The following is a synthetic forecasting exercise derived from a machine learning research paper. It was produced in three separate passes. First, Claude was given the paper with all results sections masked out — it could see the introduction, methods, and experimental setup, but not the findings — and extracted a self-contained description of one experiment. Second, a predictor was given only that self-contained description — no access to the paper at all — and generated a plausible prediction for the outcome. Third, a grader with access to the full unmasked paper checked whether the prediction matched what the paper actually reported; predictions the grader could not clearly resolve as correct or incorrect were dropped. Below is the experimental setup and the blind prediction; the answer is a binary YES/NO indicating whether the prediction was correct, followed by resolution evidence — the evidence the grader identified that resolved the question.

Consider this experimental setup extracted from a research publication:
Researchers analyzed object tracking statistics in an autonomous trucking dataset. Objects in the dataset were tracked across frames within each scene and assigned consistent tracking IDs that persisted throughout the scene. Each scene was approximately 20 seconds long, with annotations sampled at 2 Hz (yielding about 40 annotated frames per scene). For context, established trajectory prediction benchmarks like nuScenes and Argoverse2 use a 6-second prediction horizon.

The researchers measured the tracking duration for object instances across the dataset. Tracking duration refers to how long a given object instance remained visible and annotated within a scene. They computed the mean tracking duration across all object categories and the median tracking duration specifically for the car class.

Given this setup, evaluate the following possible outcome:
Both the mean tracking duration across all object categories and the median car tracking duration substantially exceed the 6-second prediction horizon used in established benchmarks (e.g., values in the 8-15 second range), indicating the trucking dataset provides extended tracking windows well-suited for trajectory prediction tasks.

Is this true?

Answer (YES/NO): YES